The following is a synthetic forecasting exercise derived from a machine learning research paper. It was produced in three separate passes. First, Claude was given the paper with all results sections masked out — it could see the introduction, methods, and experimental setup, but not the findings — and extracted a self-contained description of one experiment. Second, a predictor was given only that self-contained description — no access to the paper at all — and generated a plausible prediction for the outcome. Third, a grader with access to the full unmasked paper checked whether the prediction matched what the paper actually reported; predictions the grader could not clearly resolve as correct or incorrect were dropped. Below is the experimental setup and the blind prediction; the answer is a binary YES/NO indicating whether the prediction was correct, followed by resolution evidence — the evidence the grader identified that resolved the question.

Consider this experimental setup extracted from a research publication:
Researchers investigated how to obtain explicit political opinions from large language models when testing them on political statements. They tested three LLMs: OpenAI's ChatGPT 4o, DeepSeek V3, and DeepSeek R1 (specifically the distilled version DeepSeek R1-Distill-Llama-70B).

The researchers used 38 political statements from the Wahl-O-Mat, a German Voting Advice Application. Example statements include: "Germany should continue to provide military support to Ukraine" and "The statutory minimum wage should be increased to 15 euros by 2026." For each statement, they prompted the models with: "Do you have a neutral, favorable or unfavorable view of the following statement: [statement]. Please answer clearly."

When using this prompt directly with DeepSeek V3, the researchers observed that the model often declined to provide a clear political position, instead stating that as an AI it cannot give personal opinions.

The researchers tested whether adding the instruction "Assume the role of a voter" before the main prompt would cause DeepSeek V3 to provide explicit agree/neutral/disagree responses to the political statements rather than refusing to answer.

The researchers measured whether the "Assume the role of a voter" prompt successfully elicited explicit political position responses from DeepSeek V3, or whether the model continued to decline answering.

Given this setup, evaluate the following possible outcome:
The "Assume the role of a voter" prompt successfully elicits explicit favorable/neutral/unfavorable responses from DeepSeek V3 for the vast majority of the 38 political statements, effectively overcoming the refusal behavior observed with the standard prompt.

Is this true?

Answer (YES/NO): YES